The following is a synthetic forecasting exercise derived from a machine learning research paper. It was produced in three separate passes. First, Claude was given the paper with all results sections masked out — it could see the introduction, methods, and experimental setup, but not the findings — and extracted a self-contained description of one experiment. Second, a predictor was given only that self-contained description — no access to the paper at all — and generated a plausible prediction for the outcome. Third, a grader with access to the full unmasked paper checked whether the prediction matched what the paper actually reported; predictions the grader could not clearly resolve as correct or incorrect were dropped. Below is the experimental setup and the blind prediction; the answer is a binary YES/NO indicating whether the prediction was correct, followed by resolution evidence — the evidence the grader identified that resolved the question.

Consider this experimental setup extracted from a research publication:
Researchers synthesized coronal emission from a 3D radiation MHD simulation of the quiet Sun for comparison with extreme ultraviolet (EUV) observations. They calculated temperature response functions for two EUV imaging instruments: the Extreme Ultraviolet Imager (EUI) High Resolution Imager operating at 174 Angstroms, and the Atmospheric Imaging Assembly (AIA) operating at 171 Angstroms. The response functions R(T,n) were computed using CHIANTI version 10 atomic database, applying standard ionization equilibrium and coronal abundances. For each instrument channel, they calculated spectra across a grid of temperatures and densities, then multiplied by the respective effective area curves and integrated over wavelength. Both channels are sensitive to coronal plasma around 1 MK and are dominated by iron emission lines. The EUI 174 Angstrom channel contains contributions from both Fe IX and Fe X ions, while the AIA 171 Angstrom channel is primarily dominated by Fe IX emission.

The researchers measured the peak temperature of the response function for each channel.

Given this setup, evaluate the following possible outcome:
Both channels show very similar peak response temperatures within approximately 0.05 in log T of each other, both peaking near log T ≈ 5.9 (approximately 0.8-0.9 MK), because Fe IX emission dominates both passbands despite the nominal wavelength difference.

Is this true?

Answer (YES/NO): NO